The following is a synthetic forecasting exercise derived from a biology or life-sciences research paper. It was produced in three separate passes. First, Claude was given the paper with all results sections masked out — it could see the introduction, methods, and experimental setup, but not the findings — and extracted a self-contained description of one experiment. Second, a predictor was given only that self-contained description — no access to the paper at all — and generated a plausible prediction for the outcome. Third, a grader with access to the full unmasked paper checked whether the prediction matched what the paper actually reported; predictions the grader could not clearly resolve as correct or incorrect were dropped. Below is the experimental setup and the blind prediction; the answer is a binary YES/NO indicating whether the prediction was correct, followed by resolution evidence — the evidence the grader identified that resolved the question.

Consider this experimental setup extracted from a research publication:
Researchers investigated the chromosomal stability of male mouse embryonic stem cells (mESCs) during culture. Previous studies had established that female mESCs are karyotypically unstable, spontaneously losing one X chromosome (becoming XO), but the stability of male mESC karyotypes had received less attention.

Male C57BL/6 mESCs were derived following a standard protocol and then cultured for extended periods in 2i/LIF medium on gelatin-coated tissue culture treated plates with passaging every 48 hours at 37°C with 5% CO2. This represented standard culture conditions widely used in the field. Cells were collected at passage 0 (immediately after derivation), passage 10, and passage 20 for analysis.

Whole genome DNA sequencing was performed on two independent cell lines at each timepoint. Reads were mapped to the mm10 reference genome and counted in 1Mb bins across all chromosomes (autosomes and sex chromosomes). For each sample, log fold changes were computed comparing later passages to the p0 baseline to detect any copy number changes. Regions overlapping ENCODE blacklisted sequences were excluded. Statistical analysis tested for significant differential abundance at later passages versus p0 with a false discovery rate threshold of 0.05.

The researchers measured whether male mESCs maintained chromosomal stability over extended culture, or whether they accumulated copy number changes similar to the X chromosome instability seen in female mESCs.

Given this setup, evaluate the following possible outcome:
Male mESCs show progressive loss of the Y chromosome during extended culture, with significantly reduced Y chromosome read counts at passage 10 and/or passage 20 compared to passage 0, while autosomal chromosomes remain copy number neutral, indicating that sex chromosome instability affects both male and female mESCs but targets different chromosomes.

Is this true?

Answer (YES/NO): NO